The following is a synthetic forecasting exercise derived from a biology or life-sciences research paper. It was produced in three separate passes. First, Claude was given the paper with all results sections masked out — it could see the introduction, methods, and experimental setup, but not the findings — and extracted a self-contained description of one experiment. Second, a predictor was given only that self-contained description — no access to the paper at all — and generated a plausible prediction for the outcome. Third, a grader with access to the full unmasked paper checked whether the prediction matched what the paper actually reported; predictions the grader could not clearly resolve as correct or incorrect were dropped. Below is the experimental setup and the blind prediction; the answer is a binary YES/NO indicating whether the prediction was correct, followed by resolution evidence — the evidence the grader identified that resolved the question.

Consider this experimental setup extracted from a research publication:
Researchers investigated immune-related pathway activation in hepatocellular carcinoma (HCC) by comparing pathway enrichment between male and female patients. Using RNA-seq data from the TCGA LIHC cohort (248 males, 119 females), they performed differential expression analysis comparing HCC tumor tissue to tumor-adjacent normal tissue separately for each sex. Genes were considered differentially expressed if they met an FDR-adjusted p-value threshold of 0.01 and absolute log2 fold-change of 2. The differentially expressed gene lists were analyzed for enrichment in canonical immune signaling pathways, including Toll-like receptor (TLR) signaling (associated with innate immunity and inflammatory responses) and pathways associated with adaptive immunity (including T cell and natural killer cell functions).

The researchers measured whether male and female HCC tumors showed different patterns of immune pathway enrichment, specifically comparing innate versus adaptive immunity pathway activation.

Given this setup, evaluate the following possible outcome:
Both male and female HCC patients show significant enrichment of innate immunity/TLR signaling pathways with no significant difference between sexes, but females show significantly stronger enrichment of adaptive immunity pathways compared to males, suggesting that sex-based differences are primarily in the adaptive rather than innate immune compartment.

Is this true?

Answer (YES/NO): NO